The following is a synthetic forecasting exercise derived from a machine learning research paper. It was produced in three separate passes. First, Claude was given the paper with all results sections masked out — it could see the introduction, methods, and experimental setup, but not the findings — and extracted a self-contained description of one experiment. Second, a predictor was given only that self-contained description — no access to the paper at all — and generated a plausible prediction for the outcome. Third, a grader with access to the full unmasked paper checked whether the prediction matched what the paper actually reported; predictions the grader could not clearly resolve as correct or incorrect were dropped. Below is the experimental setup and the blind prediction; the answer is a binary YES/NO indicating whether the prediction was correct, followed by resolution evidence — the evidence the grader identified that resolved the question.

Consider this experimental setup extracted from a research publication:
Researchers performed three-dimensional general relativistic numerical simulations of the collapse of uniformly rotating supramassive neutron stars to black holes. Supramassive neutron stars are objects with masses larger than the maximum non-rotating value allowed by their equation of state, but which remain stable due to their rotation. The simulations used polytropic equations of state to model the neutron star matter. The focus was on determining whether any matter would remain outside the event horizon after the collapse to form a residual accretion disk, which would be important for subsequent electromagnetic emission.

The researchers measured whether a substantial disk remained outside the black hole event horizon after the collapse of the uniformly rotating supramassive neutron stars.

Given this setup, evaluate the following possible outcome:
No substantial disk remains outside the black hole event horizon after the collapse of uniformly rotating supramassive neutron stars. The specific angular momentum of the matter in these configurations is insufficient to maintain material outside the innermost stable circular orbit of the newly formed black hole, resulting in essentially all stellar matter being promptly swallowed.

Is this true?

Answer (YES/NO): YES